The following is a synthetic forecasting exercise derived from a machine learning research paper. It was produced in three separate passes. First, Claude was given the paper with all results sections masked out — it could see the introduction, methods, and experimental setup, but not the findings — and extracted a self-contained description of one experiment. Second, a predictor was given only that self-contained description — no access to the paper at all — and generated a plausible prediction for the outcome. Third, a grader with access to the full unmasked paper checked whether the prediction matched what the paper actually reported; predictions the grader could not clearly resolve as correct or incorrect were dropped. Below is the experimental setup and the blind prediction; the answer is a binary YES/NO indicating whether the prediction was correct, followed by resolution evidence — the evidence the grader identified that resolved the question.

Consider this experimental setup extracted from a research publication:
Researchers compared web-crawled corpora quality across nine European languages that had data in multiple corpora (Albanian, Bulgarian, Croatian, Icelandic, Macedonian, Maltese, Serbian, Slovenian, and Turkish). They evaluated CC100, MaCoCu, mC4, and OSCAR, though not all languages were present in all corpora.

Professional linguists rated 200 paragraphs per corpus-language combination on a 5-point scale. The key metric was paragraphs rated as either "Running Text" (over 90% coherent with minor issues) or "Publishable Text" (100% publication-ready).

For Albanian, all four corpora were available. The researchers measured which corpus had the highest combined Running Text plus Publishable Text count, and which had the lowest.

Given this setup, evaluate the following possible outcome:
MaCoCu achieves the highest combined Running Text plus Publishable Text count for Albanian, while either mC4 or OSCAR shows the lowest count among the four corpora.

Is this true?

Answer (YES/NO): NO